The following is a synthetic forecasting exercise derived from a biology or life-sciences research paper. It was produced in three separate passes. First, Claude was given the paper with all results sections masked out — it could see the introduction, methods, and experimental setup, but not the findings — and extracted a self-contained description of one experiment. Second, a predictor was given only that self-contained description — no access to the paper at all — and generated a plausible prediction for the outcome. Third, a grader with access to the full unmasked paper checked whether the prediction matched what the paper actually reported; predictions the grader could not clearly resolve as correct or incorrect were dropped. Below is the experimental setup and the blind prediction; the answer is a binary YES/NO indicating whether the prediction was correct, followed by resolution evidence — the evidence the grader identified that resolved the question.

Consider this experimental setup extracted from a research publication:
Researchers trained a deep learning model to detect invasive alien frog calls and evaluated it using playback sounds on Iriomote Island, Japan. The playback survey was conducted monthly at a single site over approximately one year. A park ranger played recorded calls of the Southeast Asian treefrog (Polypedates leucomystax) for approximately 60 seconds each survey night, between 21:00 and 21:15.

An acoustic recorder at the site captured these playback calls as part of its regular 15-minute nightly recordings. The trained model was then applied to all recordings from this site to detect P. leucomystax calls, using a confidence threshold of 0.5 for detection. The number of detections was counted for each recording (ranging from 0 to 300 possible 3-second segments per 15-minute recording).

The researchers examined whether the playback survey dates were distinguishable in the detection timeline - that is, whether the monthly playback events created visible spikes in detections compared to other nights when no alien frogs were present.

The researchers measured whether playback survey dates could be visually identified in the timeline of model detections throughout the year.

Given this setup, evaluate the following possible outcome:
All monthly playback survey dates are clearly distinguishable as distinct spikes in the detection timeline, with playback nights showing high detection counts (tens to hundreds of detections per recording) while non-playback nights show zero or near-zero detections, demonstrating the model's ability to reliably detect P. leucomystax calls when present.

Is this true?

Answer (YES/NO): NO